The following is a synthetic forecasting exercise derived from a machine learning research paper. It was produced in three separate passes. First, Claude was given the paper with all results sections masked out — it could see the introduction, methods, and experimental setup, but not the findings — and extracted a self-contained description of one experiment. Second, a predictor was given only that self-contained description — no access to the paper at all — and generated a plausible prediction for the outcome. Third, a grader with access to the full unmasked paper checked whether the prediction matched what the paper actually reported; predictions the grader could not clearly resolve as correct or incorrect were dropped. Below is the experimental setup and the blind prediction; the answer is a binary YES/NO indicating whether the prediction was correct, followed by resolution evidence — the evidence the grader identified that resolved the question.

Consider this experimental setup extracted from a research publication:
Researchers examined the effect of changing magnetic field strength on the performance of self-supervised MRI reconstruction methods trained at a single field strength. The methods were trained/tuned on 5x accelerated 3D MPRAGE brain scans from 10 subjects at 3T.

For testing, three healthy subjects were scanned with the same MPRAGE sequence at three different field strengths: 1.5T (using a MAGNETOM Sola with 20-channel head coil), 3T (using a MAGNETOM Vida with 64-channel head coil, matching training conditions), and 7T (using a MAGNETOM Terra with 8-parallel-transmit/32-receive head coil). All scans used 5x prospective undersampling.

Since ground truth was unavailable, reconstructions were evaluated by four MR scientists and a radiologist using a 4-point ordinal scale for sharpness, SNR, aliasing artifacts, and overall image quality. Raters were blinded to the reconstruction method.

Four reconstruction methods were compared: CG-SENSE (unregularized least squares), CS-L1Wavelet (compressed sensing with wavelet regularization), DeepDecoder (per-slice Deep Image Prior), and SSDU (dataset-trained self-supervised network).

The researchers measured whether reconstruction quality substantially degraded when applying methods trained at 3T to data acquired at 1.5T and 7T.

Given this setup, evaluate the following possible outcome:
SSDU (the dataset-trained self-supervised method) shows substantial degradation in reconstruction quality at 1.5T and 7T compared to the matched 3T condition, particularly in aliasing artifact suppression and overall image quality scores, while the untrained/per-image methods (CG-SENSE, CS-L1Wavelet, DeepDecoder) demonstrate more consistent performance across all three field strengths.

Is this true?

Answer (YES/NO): NO